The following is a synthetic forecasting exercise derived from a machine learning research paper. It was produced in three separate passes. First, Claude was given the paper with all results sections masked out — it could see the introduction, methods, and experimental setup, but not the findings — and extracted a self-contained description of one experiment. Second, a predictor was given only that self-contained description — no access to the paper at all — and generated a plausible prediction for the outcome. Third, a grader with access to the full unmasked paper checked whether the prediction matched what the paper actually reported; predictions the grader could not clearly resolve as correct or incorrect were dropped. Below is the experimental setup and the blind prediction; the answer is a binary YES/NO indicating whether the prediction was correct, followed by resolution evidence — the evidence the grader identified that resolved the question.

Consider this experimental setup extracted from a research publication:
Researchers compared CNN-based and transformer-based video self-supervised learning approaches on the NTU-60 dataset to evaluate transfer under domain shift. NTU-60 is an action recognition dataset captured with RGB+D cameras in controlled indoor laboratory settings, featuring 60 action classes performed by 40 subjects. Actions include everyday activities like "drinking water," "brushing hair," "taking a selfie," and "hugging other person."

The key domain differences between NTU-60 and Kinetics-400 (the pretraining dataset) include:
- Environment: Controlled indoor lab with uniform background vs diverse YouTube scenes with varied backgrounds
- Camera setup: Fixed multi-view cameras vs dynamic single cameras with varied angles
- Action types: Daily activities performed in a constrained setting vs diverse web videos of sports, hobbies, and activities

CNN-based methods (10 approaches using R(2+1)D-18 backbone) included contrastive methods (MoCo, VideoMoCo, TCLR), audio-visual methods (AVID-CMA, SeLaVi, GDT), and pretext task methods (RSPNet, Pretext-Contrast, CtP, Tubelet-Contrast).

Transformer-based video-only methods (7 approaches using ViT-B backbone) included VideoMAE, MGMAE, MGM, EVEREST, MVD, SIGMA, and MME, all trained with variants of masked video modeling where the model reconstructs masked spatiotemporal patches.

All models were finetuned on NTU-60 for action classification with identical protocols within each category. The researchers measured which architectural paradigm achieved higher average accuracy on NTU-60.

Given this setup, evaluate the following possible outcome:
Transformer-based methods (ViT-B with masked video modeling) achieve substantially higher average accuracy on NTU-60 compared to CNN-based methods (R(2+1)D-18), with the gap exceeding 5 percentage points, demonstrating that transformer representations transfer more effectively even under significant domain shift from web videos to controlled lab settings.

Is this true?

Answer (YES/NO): NO